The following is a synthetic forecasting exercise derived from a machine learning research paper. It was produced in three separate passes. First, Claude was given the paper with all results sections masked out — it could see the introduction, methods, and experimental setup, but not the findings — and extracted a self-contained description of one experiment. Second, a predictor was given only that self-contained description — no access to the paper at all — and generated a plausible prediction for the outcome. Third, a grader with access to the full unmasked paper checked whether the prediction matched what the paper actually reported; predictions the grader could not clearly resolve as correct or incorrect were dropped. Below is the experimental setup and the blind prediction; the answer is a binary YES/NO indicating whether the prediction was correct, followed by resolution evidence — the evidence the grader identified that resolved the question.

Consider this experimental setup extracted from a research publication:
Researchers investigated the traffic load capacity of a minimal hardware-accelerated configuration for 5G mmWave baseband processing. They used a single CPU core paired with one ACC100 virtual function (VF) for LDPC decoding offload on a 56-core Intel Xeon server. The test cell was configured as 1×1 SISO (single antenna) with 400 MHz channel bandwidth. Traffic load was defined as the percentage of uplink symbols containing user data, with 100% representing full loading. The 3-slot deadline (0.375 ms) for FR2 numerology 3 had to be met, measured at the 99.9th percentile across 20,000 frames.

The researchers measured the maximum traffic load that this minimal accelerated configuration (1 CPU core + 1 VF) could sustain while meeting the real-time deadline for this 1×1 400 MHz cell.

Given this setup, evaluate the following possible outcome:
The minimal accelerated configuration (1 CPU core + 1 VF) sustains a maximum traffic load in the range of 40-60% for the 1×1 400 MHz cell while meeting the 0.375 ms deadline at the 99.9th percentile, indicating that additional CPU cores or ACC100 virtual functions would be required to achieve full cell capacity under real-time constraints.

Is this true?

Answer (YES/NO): YES